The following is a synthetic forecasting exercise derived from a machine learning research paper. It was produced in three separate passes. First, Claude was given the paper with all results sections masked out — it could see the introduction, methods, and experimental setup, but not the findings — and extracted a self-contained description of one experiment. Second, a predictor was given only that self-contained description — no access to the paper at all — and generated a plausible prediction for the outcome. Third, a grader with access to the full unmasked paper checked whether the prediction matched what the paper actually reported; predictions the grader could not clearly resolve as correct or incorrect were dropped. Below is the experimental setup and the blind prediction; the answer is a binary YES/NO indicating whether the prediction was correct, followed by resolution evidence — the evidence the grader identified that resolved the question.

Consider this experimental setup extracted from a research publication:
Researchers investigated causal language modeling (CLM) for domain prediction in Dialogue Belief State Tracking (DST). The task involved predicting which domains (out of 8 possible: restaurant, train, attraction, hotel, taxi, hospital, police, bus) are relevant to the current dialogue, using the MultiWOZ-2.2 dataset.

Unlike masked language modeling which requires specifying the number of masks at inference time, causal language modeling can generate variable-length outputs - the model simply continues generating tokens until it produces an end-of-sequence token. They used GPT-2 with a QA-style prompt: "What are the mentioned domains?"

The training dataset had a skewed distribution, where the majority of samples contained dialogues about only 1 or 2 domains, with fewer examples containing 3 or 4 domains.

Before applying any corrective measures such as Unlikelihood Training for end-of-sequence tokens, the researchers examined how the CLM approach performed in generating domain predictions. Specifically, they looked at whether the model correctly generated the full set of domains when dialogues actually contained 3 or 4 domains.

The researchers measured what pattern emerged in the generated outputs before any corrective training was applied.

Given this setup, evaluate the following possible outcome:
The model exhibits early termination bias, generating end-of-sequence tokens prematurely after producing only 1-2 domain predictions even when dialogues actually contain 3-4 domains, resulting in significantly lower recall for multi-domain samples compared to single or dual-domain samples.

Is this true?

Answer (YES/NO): YES